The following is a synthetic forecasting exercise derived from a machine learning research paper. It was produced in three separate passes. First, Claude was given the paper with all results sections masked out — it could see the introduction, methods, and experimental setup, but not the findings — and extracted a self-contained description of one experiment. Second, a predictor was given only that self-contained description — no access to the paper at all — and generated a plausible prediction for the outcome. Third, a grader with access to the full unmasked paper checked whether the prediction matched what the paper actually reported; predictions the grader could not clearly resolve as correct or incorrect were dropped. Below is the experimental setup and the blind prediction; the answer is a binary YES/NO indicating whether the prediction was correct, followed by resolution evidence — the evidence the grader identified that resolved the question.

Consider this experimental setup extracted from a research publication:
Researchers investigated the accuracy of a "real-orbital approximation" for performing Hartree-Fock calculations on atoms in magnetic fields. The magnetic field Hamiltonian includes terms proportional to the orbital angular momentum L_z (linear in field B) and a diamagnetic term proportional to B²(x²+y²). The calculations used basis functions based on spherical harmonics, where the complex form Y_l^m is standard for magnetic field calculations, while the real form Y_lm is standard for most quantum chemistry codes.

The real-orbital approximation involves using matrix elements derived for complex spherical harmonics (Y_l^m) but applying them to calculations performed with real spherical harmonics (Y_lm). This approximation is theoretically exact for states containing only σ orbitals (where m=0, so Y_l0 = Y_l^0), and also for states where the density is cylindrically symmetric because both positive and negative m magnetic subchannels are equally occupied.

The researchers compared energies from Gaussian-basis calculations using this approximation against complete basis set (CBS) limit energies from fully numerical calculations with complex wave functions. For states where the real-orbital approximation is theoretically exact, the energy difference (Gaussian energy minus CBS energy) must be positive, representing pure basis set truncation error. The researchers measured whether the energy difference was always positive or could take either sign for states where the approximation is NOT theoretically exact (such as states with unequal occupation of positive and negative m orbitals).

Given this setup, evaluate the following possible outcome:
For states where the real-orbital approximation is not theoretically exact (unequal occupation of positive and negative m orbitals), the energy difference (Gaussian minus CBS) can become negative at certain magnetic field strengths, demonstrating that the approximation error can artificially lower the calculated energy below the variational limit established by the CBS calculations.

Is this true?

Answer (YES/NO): YES